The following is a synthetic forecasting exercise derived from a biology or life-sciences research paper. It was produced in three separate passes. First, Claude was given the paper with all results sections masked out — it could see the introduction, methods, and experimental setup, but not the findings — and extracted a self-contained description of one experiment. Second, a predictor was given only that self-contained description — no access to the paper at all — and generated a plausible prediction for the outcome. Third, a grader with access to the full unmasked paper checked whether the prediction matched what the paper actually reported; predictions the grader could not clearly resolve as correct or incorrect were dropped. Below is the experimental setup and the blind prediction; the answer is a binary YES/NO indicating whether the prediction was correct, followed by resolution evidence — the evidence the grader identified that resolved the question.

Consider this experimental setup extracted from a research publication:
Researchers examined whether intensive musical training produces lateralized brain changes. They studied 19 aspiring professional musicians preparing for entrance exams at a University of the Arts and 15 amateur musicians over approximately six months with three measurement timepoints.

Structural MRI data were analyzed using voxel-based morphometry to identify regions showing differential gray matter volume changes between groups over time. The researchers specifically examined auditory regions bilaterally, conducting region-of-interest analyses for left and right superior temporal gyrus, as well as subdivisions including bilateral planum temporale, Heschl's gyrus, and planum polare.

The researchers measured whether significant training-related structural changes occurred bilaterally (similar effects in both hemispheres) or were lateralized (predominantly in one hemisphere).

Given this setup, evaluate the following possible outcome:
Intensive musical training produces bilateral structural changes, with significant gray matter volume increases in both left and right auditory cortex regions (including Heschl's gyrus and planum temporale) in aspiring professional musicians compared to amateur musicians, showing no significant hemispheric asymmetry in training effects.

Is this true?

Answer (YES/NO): NO